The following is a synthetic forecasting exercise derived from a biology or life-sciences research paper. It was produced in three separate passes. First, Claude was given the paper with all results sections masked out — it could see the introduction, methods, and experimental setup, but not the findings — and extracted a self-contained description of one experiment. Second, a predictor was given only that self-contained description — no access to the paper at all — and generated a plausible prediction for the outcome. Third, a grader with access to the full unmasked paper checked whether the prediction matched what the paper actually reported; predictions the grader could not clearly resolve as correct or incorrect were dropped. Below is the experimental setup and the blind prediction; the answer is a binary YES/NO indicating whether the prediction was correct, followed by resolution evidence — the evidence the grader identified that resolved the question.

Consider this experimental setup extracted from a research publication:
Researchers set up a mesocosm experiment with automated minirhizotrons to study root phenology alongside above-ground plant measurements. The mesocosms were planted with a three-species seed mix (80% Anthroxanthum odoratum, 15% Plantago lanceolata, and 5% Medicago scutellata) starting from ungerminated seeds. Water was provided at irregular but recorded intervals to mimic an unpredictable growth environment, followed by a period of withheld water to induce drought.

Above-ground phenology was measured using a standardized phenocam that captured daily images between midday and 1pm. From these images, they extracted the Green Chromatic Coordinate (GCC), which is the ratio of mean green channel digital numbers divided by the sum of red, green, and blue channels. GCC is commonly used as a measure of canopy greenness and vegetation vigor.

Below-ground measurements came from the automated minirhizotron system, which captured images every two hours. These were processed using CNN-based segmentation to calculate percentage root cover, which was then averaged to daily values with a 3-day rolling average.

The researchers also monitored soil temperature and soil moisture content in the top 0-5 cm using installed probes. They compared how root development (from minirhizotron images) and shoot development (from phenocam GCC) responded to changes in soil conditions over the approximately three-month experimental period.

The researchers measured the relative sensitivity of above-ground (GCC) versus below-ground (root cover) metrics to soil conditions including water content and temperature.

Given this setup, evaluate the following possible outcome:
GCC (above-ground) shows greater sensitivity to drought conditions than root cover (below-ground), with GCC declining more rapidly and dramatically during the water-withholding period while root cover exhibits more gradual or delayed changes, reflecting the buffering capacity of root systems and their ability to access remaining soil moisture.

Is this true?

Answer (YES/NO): YES